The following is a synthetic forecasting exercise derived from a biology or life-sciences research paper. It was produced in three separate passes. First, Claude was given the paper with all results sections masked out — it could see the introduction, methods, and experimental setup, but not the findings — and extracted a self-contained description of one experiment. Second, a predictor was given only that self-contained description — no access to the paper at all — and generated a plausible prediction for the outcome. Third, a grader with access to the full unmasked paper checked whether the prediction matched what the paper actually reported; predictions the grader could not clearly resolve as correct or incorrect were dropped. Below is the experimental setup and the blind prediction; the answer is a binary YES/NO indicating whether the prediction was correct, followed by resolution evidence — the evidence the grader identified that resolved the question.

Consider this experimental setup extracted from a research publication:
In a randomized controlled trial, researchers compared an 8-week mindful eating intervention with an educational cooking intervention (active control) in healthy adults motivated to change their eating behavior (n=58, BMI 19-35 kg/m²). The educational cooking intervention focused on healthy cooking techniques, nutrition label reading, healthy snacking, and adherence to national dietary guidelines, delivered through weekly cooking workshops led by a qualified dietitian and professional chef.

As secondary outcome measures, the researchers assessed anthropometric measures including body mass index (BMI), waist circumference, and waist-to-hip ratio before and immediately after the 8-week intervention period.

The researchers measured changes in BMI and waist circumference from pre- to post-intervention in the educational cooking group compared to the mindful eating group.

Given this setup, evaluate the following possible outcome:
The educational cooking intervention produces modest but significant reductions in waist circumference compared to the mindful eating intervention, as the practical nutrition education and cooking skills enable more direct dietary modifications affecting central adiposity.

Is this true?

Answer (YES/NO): YES